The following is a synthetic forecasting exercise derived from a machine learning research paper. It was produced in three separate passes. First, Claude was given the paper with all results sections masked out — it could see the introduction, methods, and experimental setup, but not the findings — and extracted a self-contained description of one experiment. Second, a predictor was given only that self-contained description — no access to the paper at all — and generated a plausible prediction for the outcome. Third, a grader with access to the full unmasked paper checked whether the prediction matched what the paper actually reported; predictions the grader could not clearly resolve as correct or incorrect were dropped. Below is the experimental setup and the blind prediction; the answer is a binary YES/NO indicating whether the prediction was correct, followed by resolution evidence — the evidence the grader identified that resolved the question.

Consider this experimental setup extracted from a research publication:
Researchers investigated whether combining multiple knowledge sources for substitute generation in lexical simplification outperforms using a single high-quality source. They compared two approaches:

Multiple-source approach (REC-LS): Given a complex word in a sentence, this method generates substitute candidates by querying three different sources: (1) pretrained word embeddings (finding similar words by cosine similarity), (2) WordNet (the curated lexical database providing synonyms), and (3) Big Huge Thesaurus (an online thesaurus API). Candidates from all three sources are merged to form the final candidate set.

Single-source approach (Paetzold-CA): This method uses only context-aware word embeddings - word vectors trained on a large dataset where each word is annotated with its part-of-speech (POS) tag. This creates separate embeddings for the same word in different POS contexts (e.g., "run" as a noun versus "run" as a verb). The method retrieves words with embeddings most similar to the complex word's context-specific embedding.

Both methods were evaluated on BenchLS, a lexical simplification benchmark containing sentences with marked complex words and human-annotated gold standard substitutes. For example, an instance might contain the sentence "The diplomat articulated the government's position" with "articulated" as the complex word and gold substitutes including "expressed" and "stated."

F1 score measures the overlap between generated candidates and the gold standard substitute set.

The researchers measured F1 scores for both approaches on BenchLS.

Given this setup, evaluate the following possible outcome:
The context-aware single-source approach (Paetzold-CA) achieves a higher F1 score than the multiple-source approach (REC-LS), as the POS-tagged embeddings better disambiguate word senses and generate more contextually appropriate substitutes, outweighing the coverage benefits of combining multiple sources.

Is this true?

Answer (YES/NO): YES